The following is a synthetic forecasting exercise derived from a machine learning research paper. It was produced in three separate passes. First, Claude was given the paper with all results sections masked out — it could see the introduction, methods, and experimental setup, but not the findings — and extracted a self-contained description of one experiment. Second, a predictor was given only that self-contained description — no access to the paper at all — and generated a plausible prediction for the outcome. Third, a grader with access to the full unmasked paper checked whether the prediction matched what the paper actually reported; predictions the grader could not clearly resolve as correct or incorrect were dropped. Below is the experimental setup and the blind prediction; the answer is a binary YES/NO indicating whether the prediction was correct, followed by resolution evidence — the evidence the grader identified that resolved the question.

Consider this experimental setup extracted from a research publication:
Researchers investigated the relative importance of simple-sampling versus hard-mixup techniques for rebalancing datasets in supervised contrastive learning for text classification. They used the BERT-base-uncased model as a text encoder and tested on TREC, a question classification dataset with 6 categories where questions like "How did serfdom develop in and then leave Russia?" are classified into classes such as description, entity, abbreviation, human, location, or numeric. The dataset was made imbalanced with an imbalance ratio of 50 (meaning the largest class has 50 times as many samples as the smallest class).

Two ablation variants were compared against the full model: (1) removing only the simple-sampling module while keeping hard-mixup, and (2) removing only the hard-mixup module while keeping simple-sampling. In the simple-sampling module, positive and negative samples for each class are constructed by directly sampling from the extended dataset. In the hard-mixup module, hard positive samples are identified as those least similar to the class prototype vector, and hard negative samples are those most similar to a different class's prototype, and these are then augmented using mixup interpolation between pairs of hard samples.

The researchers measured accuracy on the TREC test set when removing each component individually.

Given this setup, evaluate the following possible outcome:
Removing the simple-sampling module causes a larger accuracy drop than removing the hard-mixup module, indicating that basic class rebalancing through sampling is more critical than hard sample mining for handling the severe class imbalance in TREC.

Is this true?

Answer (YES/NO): YES